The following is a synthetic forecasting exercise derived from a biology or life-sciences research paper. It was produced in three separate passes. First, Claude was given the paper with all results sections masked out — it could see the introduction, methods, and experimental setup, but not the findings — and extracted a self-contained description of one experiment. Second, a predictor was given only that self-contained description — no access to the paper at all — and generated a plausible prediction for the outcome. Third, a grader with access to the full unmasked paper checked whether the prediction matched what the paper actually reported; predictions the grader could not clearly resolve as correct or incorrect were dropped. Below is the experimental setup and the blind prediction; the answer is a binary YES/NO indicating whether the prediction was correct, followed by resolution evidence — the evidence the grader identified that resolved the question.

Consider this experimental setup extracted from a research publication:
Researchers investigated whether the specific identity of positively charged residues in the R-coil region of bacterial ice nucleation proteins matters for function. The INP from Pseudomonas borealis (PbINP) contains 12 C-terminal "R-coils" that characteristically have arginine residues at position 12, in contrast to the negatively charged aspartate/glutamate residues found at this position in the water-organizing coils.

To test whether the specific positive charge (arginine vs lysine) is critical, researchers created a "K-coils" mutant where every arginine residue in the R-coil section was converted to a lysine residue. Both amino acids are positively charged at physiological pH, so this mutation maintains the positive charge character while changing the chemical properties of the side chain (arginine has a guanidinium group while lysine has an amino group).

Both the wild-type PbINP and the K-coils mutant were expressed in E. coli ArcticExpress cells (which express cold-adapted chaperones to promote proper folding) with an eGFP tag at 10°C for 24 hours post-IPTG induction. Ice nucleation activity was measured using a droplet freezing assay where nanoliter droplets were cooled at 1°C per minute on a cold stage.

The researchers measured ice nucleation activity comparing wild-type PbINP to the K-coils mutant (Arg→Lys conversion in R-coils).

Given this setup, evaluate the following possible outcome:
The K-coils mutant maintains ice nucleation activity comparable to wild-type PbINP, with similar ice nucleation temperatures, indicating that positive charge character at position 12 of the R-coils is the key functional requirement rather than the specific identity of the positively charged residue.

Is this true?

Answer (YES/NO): YES